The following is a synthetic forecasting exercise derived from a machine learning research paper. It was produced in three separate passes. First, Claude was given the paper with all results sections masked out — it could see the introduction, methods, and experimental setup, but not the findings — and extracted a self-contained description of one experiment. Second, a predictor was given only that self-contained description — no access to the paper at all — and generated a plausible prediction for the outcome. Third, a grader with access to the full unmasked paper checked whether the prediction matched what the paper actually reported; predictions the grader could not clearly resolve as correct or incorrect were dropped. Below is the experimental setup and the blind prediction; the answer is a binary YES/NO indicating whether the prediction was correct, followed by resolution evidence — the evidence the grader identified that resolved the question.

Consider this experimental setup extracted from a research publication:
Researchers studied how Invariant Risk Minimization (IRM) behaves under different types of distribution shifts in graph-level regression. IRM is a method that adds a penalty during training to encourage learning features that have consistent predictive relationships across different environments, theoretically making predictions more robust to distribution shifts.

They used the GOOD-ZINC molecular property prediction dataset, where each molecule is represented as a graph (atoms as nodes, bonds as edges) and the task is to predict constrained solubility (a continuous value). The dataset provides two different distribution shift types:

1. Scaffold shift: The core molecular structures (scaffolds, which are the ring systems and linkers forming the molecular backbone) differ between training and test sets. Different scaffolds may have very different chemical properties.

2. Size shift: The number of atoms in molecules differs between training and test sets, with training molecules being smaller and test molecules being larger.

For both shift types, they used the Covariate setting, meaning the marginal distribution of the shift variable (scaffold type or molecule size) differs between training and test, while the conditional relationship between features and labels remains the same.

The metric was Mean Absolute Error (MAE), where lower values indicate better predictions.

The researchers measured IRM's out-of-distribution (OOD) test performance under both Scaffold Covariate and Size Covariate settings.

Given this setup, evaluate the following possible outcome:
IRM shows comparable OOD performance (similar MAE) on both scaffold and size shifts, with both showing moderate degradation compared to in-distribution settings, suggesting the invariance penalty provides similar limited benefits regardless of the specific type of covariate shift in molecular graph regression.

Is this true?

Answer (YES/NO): NO